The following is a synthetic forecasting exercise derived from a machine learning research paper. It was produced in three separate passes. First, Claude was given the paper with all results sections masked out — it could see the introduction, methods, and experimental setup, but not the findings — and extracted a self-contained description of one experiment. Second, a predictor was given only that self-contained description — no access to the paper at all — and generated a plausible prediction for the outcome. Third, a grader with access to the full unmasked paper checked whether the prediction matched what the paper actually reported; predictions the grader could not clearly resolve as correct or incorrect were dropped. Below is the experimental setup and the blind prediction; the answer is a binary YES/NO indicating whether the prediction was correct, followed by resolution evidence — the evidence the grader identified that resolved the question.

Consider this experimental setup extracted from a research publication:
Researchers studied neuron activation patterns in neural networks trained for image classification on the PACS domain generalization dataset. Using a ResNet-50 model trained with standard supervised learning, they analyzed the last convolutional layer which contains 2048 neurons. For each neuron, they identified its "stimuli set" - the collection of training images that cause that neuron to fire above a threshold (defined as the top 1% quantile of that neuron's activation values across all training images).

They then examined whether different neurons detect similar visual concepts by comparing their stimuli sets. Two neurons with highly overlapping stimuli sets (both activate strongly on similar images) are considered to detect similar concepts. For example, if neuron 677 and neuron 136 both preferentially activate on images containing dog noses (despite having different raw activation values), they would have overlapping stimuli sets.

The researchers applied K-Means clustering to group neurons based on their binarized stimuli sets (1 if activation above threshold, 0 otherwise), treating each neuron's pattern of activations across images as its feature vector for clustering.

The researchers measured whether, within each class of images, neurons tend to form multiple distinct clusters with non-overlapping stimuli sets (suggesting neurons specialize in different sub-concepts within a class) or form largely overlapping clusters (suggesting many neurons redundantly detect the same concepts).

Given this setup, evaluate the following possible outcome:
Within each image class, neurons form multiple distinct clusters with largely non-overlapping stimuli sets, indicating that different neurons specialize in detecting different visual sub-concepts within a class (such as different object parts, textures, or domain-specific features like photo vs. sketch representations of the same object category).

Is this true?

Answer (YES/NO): YES